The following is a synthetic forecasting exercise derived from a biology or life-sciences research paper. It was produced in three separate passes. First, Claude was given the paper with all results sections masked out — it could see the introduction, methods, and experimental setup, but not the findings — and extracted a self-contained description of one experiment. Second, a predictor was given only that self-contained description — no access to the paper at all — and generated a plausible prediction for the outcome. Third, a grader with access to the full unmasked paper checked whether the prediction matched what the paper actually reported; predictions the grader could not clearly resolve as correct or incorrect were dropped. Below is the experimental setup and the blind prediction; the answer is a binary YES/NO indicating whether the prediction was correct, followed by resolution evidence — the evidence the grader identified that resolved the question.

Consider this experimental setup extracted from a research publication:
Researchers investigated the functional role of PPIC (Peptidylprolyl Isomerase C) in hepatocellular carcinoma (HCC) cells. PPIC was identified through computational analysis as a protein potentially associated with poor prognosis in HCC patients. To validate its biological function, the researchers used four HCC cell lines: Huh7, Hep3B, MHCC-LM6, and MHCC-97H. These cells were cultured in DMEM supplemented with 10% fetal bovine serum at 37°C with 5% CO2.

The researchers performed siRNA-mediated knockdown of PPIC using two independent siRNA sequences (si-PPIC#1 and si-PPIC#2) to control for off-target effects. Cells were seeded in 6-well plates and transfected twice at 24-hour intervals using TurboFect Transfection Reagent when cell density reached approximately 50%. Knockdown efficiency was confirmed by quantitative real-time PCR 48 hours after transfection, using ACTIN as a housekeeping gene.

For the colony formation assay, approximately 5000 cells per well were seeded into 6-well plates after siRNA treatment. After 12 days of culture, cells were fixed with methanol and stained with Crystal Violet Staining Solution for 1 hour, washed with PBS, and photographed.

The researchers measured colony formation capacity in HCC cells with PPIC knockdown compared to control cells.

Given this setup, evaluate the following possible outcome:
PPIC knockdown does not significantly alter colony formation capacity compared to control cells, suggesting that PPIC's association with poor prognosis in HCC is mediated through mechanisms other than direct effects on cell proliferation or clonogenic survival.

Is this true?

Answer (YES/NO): NO